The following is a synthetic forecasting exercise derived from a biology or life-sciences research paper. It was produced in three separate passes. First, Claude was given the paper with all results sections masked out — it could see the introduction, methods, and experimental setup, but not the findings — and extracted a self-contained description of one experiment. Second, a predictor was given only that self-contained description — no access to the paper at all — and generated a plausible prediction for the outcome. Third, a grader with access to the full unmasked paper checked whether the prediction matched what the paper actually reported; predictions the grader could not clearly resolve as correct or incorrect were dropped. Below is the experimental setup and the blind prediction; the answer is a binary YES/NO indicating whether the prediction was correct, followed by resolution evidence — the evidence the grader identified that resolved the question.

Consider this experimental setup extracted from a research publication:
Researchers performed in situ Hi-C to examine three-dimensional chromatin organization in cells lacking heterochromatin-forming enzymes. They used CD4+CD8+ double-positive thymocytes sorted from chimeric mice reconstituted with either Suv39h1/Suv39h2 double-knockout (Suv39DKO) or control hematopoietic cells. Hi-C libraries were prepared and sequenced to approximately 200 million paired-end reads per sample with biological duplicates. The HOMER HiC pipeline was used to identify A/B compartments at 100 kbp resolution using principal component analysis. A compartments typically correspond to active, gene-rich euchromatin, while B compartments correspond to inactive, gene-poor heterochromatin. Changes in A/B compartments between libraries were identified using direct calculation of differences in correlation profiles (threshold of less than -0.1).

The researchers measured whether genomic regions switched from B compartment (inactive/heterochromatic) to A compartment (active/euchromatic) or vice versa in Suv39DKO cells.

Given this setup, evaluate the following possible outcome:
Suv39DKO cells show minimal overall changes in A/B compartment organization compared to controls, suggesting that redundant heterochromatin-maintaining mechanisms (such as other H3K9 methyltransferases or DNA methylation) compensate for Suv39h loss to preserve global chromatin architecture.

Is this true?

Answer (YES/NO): NO